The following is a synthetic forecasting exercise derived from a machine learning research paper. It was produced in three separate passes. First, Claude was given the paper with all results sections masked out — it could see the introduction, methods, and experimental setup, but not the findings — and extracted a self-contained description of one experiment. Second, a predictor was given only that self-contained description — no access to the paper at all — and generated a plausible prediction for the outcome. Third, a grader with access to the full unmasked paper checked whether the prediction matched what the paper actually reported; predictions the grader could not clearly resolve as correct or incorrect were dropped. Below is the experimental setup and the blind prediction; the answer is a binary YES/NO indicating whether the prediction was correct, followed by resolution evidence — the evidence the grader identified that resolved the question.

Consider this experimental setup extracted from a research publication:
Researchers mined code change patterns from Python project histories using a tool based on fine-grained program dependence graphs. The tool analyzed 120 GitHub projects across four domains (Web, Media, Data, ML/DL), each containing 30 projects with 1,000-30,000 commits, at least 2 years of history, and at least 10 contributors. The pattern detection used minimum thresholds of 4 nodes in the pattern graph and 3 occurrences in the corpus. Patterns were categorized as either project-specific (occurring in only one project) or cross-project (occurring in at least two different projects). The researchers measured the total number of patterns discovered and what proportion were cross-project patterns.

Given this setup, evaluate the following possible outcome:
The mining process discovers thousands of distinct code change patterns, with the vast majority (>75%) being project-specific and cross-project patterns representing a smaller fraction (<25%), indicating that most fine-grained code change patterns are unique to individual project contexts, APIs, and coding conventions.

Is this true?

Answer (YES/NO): YES